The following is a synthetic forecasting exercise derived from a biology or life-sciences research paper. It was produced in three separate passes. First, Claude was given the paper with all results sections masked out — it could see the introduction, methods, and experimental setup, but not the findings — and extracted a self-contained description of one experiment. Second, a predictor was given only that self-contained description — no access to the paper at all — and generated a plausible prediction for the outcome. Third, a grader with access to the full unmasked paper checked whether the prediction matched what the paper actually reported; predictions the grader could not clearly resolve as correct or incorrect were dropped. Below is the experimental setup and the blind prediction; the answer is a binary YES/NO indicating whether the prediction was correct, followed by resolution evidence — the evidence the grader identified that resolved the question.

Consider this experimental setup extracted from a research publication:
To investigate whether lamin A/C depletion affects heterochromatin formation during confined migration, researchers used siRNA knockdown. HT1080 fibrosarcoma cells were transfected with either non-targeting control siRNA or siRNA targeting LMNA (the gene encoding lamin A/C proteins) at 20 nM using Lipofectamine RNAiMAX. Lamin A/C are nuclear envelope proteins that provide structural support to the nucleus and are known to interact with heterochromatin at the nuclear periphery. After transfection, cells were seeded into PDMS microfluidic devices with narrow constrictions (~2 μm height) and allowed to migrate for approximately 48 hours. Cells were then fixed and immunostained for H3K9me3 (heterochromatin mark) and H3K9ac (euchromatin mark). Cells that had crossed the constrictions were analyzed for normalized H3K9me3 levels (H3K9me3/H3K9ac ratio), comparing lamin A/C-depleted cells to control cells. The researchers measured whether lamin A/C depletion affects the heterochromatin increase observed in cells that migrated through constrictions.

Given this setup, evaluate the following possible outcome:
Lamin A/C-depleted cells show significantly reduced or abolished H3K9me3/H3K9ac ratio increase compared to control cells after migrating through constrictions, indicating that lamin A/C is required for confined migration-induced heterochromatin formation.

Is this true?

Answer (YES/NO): NO